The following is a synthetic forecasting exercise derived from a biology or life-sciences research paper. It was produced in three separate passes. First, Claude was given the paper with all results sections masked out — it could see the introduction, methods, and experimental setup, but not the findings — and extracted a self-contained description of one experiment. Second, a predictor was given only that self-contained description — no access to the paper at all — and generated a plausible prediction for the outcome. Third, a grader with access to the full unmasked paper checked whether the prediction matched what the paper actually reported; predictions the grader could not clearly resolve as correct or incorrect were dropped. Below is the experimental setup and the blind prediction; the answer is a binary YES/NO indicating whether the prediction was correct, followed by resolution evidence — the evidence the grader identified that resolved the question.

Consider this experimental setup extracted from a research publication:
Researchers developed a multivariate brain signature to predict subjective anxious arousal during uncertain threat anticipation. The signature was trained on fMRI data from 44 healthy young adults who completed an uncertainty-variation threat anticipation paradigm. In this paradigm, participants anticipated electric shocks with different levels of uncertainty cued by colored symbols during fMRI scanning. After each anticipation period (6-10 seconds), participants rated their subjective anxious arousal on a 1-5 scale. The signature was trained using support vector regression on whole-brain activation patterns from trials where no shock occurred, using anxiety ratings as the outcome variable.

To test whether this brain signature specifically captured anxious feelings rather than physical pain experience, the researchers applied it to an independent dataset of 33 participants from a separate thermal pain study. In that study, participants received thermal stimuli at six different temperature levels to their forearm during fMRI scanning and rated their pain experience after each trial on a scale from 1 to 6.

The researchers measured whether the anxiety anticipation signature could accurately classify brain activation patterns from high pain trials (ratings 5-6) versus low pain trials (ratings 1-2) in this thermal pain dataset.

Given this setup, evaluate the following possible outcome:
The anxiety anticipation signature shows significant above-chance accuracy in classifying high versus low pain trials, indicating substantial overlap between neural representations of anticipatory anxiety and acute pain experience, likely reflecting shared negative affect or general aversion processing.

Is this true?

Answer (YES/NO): YES